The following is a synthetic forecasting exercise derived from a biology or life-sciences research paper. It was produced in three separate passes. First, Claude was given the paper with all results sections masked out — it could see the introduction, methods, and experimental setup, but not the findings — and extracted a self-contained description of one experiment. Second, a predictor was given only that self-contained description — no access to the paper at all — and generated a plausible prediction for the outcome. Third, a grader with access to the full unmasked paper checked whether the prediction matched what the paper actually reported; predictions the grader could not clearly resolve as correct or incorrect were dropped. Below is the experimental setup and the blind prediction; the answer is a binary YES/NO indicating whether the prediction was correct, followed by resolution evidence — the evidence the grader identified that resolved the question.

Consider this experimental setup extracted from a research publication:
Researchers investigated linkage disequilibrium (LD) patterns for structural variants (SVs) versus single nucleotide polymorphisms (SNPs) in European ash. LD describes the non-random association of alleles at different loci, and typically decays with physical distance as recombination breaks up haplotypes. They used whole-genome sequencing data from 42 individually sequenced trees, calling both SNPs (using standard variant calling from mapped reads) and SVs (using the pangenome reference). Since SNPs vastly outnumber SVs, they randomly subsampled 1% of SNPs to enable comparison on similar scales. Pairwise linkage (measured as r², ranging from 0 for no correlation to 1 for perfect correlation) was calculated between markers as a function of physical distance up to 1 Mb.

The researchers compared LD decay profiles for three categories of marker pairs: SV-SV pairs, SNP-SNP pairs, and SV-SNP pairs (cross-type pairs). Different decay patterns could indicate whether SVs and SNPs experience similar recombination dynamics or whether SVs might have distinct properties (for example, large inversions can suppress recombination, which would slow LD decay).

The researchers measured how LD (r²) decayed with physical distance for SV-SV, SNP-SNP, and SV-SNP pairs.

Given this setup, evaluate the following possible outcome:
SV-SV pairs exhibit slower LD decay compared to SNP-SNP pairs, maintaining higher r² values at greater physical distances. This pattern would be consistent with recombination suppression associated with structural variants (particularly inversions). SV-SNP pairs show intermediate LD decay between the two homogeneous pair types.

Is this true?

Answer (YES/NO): NO